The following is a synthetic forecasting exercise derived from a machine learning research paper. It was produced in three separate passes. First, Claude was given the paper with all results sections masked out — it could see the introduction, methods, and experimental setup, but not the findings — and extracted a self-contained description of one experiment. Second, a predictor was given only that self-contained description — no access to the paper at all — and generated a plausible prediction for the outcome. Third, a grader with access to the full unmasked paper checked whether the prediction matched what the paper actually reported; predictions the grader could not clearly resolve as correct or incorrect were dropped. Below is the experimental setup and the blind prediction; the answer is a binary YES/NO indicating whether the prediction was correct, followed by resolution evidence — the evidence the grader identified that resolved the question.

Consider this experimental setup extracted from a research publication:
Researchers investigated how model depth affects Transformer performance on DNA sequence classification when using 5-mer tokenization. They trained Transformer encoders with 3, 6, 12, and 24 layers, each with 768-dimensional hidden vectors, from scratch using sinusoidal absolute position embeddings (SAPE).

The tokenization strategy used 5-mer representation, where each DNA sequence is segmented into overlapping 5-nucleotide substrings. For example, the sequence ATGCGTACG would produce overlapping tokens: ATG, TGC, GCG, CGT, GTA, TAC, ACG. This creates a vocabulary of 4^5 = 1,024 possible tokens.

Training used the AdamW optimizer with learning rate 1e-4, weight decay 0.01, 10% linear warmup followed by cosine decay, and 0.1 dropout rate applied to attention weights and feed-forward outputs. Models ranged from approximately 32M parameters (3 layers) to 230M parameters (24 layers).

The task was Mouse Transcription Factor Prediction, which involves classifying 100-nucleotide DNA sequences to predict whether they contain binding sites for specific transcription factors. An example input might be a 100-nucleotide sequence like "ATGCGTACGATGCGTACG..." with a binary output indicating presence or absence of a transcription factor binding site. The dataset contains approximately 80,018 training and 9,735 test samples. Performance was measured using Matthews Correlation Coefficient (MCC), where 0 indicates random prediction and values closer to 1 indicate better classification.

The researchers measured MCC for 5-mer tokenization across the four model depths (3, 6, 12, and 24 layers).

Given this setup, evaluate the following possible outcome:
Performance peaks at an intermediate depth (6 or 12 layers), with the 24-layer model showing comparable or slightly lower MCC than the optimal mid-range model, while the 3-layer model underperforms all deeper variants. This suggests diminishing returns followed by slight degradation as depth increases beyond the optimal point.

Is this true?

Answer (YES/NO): NO